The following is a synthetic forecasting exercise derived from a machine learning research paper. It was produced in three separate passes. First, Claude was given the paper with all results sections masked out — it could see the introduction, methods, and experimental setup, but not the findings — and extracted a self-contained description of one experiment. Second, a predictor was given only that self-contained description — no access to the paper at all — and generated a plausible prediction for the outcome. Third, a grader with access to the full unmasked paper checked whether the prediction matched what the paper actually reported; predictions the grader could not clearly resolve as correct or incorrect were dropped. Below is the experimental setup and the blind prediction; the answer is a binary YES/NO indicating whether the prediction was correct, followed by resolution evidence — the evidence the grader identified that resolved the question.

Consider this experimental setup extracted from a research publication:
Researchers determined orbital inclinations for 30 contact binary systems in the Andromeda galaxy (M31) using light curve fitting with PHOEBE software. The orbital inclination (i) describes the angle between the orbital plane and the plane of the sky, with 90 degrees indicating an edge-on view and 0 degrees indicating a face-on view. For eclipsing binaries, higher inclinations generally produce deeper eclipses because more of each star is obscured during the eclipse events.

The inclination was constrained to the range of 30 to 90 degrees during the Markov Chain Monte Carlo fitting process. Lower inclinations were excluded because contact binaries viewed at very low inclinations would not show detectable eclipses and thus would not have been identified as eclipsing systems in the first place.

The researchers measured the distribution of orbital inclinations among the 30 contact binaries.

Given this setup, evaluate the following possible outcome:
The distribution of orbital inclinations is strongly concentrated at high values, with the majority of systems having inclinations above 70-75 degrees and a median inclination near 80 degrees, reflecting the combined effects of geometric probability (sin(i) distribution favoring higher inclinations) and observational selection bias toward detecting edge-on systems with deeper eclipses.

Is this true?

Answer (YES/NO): NO